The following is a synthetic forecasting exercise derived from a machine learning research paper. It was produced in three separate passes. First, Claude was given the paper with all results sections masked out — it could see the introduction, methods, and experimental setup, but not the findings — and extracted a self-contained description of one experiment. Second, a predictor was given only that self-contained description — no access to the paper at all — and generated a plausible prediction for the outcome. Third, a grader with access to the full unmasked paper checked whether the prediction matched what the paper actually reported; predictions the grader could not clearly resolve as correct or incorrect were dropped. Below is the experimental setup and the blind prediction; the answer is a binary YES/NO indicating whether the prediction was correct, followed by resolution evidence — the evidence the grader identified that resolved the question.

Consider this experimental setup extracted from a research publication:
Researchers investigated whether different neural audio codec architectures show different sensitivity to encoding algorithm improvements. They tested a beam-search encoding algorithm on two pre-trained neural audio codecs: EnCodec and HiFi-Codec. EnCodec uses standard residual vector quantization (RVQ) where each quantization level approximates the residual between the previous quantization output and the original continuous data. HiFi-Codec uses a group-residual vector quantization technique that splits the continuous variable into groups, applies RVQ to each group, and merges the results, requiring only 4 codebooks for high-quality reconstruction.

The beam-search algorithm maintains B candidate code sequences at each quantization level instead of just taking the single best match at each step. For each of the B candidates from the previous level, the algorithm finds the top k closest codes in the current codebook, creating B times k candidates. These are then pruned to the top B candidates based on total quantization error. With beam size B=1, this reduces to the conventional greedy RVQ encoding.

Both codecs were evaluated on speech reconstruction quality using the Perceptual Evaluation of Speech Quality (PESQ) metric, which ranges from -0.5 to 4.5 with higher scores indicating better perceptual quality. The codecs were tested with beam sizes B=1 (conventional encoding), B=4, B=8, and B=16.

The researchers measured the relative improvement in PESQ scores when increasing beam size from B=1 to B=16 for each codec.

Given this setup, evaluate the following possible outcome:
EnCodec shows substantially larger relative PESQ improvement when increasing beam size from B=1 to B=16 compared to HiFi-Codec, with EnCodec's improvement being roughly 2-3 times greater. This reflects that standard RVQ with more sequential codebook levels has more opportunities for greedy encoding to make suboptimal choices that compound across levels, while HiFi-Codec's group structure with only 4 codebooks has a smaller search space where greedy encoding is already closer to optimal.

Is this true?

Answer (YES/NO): NO